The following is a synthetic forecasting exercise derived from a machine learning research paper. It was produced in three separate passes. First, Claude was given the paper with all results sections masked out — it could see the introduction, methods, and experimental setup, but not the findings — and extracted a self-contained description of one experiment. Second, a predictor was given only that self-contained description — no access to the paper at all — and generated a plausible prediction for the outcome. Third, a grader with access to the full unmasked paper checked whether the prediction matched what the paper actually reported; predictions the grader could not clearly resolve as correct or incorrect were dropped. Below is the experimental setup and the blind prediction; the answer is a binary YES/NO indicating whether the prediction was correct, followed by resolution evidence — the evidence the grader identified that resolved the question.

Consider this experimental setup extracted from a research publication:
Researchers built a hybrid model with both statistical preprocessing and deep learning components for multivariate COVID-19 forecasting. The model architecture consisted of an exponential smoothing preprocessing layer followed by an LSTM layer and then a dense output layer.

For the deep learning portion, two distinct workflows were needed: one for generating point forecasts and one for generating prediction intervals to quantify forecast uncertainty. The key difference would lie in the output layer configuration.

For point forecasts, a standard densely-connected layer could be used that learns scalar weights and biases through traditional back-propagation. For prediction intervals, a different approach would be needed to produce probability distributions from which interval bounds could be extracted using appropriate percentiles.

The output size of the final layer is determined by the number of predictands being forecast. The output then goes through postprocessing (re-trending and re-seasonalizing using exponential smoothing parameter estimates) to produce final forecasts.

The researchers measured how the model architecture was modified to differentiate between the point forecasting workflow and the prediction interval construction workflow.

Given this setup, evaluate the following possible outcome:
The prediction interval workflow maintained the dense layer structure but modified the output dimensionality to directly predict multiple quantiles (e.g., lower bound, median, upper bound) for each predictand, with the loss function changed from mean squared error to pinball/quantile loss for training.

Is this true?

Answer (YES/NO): NO